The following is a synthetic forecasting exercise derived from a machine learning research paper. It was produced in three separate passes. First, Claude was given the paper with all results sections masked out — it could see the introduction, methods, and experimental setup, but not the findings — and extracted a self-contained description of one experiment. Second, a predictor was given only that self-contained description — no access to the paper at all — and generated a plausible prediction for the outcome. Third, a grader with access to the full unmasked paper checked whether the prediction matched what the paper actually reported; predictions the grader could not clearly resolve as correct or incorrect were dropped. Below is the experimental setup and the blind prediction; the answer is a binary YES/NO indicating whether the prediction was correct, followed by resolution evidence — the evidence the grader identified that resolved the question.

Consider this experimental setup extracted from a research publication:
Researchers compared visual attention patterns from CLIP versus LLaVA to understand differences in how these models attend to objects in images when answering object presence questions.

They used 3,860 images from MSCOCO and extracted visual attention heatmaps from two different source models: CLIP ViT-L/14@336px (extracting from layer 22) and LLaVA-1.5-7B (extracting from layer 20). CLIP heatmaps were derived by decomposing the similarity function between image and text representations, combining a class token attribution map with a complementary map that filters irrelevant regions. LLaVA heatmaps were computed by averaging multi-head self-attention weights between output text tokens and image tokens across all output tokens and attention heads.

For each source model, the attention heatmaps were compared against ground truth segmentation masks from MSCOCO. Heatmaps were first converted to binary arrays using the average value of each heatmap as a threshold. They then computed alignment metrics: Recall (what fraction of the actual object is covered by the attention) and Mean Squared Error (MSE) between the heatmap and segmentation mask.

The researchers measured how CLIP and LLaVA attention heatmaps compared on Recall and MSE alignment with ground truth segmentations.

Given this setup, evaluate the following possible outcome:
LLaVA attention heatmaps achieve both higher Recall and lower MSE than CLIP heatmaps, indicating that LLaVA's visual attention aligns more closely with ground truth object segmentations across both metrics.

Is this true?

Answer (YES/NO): NO